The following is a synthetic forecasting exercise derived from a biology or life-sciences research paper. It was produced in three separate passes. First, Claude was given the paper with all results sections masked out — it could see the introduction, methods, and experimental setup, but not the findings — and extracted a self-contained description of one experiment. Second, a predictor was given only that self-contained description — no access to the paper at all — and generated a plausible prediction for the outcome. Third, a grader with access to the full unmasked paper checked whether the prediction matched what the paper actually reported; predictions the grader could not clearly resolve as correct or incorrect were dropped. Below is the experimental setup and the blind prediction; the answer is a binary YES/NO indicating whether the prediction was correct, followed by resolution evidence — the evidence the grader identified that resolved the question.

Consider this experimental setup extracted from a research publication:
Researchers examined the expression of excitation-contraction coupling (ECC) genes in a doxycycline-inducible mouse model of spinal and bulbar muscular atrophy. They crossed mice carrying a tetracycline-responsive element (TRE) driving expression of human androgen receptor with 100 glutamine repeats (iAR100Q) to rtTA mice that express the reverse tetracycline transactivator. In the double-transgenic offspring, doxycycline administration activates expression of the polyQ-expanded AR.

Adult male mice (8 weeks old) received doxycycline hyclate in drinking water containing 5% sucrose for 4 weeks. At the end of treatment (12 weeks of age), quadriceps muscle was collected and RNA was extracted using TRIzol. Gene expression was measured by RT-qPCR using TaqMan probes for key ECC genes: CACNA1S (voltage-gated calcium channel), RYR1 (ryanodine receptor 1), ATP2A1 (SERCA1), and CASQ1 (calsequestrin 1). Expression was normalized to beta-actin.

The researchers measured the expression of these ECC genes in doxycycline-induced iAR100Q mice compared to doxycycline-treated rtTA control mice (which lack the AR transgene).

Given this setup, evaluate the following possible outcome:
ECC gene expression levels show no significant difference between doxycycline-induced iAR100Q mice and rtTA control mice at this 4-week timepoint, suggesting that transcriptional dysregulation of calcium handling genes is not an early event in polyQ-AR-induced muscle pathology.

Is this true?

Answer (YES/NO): NO